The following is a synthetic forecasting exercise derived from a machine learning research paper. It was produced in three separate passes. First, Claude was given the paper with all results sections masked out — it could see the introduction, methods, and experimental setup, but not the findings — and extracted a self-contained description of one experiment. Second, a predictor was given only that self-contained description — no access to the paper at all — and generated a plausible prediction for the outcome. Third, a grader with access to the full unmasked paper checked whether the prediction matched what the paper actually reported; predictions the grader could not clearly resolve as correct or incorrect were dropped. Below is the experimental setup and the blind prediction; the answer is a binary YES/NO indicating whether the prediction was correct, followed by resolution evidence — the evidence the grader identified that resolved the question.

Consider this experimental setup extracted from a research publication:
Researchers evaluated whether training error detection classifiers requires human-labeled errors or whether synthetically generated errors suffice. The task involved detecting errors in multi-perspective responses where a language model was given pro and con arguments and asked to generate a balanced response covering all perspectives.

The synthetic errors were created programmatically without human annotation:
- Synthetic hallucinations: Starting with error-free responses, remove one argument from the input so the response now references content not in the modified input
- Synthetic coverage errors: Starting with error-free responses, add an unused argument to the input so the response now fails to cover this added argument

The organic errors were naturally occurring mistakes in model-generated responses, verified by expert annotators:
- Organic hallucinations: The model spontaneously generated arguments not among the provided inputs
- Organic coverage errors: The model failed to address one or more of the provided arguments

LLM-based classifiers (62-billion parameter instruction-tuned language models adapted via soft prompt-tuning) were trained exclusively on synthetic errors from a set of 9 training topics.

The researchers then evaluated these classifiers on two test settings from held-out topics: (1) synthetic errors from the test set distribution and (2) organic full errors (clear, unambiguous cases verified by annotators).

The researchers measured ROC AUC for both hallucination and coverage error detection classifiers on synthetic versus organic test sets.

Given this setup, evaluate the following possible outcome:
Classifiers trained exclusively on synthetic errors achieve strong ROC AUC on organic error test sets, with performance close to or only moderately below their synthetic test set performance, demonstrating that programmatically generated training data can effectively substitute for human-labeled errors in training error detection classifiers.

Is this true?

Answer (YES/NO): YES